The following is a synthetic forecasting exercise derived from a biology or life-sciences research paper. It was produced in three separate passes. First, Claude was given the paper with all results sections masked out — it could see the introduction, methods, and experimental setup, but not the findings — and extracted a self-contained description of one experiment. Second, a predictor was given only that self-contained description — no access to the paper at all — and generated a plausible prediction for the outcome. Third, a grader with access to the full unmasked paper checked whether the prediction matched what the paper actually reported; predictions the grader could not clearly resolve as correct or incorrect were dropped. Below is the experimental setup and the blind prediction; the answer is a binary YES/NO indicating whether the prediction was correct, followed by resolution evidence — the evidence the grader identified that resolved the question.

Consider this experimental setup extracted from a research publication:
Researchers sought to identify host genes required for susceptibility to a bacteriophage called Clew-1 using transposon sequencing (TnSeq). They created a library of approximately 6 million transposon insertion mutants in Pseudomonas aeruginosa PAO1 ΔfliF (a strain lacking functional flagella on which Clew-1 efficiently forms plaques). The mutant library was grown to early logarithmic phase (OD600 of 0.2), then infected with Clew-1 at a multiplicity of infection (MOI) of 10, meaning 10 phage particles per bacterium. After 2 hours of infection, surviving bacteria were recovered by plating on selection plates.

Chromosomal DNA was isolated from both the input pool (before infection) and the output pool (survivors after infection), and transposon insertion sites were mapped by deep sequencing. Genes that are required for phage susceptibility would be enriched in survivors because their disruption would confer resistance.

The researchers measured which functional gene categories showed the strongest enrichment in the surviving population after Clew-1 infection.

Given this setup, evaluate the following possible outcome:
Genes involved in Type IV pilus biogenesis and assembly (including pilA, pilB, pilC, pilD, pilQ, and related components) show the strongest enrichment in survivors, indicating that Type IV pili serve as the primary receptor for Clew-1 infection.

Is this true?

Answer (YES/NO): NO